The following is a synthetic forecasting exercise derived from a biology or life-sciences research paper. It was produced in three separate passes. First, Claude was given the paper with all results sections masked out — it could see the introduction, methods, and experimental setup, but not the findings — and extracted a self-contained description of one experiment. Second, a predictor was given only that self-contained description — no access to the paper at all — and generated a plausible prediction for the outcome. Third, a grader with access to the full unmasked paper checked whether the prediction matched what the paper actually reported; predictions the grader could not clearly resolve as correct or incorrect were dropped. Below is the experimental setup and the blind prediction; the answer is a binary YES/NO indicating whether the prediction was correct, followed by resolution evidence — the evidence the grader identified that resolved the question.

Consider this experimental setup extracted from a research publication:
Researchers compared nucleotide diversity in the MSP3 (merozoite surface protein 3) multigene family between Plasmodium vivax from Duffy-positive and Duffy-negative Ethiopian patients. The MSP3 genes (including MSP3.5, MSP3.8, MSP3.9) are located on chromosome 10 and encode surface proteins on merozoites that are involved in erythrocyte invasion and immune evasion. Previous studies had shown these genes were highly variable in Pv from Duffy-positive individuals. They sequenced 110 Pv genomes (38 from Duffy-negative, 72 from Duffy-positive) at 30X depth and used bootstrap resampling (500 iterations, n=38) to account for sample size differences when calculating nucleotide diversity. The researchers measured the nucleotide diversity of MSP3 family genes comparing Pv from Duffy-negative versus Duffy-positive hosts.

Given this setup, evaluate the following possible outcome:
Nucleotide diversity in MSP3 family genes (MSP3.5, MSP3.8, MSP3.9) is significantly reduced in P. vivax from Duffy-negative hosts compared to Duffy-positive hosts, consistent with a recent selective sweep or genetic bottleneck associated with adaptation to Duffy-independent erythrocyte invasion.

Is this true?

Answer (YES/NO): YES